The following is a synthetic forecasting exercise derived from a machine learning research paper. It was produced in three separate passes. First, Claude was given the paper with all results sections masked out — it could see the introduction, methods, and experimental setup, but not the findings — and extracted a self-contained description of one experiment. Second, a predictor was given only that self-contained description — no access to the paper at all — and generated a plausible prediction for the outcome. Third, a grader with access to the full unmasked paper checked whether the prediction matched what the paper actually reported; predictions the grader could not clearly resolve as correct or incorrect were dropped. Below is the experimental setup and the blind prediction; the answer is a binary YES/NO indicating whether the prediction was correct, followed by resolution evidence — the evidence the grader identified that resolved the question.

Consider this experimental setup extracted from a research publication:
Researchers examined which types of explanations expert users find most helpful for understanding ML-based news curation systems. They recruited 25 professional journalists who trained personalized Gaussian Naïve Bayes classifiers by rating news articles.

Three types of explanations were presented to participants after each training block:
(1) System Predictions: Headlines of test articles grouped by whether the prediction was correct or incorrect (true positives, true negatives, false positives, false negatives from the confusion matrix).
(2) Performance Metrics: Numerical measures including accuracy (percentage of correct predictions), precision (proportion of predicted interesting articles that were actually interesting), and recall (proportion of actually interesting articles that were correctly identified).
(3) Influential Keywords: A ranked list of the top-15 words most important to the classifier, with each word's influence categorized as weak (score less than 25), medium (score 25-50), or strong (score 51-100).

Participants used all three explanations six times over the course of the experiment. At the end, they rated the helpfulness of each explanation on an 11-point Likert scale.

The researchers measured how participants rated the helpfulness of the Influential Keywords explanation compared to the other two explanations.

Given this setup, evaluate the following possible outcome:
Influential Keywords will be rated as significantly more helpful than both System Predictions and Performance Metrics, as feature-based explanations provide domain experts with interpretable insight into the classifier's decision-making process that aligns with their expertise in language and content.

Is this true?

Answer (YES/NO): NO